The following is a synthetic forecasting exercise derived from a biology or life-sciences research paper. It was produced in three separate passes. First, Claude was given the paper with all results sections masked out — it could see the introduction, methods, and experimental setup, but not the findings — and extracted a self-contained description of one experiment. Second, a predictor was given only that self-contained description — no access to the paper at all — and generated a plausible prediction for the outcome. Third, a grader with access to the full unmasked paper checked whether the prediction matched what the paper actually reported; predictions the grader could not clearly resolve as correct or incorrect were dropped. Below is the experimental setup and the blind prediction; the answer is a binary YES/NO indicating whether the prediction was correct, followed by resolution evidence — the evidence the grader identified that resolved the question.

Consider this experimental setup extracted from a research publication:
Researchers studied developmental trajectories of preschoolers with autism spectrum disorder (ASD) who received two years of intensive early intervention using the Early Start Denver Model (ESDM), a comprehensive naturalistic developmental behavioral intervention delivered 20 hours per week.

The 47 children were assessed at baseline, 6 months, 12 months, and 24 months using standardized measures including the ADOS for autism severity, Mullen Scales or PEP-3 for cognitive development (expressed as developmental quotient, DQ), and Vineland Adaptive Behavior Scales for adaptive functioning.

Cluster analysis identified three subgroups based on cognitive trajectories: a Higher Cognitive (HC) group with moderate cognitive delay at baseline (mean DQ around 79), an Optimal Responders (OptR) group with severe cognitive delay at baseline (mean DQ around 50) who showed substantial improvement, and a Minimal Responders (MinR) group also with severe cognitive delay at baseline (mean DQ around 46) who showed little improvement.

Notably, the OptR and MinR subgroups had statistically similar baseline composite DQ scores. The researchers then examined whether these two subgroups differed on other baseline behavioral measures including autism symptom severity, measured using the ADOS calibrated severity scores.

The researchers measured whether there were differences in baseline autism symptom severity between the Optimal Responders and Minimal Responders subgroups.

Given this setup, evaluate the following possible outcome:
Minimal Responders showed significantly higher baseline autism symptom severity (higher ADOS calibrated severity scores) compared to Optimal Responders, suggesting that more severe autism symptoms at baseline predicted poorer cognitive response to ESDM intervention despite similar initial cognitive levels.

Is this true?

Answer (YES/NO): NO